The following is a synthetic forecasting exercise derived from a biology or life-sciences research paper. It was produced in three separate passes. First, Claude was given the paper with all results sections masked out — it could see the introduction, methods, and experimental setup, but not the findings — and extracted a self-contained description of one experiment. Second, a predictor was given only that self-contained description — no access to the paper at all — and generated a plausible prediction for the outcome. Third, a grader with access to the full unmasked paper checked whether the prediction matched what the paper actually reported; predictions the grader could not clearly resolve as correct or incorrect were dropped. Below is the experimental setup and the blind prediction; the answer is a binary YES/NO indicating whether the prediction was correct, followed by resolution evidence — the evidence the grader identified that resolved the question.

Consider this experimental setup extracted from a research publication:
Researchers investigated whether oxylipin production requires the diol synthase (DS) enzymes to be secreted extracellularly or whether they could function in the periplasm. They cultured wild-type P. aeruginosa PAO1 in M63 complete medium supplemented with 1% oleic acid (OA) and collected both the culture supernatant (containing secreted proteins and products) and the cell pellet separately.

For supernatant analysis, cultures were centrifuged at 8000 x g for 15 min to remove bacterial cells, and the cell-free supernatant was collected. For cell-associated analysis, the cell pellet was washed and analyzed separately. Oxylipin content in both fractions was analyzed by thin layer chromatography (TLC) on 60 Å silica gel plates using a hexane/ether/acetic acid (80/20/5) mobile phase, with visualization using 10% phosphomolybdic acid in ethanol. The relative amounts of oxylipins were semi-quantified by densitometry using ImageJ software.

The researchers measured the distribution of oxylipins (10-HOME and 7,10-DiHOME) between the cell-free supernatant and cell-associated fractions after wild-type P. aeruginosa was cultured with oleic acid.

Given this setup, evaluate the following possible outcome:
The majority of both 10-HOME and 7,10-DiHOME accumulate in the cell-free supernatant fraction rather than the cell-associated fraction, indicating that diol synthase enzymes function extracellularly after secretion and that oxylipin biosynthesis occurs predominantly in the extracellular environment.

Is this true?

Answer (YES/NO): YES